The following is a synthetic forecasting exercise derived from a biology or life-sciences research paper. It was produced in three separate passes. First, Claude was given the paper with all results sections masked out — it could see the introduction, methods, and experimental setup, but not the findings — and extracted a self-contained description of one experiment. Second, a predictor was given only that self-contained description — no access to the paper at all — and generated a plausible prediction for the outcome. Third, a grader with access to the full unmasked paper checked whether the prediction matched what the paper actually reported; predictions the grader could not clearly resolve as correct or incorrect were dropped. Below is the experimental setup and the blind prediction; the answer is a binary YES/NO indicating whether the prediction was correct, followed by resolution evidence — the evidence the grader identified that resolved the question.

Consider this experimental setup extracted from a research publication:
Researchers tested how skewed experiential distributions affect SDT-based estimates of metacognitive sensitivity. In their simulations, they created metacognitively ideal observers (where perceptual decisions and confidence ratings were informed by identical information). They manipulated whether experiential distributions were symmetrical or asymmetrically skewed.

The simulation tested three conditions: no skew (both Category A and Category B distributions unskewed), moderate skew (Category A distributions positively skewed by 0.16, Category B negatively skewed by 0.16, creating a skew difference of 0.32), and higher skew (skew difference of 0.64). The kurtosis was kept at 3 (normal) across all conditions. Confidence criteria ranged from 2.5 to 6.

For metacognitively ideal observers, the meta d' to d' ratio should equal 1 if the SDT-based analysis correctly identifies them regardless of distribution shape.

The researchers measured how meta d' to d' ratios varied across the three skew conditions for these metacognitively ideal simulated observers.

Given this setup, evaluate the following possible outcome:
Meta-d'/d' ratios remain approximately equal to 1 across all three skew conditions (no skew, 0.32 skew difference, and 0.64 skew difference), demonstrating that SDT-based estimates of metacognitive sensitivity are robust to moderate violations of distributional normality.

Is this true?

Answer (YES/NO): NO